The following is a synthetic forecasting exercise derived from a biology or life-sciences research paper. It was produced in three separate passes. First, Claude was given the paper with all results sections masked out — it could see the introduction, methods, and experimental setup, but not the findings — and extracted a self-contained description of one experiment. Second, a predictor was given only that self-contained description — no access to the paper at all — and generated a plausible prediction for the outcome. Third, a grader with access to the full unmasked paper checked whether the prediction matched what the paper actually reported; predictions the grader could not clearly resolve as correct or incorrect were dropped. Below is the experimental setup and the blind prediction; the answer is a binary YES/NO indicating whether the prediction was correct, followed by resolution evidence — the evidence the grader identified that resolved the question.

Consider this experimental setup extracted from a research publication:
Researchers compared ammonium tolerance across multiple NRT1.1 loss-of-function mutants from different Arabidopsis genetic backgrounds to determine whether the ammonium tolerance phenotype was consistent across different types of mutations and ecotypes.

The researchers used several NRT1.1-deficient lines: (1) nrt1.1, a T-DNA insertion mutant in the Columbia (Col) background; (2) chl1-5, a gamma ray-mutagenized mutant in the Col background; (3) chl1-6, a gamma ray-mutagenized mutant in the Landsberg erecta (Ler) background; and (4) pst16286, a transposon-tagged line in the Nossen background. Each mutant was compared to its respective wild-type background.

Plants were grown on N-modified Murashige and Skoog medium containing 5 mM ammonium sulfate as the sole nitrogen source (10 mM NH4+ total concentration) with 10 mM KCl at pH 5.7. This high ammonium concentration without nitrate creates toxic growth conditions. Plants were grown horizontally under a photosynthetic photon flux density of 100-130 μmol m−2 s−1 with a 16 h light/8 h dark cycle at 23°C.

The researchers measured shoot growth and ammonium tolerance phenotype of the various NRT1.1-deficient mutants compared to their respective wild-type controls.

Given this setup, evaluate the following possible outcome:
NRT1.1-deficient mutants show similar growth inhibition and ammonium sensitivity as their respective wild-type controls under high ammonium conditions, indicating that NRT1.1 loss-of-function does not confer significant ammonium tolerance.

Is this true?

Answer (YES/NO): NO